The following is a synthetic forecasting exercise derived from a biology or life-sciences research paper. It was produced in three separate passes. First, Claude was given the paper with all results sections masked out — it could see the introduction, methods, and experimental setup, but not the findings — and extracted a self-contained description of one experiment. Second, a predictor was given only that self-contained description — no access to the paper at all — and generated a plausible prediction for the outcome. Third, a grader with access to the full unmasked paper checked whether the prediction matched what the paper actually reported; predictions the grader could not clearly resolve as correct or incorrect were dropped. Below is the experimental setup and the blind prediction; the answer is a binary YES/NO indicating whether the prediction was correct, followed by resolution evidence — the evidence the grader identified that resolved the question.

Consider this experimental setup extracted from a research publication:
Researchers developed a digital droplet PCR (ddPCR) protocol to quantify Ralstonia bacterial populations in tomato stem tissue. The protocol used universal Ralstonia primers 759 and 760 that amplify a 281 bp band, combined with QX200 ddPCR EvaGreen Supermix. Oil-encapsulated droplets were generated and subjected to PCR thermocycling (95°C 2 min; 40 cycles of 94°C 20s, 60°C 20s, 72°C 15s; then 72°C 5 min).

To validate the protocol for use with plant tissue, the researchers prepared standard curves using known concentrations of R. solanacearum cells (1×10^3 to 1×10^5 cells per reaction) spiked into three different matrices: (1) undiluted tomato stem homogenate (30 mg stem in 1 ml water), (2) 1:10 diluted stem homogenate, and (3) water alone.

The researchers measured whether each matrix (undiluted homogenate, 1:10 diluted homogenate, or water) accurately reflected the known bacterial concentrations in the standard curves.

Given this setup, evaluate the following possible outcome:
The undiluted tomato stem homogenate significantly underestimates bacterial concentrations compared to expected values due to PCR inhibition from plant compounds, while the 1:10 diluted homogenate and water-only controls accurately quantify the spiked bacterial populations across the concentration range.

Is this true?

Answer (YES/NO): YES